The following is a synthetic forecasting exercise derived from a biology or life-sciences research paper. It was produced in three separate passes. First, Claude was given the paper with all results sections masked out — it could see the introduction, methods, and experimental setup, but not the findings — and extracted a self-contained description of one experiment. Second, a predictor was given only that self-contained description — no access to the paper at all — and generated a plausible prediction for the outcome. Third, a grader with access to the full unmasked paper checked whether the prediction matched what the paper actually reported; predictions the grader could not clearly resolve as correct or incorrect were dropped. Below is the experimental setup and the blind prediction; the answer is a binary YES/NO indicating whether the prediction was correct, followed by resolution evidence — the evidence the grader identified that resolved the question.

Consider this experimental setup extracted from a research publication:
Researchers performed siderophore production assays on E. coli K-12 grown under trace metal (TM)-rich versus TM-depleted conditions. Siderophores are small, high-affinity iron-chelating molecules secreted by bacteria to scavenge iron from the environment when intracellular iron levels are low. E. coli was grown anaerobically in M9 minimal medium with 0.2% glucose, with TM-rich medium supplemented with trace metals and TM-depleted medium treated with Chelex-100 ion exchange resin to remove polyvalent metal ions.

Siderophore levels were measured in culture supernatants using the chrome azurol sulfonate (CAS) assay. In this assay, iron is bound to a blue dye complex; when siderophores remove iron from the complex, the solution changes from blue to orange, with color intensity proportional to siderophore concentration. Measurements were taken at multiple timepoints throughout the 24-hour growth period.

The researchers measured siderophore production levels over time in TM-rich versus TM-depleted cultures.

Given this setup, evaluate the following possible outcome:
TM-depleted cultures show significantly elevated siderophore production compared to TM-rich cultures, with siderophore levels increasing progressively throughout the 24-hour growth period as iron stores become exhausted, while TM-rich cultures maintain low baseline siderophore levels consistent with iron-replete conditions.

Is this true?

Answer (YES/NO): YES